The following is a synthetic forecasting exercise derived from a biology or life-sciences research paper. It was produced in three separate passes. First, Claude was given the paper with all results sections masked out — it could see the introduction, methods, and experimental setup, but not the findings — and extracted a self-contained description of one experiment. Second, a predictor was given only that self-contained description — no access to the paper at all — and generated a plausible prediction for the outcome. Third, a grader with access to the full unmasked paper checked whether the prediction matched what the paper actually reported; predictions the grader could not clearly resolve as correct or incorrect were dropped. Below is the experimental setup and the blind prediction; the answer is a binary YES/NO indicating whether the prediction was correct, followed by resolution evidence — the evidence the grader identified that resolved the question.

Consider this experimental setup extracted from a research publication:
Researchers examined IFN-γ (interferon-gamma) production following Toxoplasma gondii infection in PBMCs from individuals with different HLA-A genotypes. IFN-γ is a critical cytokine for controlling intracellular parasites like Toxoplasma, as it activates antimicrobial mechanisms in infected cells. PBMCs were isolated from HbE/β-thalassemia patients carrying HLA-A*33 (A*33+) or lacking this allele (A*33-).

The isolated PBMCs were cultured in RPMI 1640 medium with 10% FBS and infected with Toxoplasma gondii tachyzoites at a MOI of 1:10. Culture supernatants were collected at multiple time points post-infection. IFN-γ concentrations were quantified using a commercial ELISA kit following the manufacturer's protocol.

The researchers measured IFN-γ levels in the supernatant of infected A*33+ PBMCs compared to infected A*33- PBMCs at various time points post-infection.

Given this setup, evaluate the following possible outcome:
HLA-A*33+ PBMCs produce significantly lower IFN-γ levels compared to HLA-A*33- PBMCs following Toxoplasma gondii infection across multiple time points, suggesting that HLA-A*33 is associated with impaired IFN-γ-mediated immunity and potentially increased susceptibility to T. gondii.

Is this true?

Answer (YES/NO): NO